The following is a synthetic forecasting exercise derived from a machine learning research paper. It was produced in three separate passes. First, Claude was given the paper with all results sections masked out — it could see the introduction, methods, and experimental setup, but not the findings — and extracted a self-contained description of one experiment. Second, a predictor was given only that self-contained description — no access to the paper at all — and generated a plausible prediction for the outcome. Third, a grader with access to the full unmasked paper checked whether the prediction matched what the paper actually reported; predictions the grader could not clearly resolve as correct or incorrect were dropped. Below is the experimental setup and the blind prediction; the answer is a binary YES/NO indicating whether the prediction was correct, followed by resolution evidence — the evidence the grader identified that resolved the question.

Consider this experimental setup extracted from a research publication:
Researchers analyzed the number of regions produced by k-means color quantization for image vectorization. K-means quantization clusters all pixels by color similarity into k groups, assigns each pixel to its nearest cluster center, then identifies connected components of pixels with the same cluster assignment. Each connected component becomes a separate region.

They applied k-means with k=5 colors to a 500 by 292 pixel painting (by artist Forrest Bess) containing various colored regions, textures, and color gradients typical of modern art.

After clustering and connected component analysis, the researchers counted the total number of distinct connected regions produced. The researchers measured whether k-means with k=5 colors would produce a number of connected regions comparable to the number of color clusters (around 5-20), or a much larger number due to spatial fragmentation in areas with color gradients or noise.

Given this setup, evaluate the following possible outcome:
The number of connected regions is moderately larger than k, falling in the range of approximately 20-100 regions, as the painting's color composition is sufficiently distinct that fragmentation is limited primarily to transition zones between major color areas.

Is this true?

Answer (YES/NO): NO